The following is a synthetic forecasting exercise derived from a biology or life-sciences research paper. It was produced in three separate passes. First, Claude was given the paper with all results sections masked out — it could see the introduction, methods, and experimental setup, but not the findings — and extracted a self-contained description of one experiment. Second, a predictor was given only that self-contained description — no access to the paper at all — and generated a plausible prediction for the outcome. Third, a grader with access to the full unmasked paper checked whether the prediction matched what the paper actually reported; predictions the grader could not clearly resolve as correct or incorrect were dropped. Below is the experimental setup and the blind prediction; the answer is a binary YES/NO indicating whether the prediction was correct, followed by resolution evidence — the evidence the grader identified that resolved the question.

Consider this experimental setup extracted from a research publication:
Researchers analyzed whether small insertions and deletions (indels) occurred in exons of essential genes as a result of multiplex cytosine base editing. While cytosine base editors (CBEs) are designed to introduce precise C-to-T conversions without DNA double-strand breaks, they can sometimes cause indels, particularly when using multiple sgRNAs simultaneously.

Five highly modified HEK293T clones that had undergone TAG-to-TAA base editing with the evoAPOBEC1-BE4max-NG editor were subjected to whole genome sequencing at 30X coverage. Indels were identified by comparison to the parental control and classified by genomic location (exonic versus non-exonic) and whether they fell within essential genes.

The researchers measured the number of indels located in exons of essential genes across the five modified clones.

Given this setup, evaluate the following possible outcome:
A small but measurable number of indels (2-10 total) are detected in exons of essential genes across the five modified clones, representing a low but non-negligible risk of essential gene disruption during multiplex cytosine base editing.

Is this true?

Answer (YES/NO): NO